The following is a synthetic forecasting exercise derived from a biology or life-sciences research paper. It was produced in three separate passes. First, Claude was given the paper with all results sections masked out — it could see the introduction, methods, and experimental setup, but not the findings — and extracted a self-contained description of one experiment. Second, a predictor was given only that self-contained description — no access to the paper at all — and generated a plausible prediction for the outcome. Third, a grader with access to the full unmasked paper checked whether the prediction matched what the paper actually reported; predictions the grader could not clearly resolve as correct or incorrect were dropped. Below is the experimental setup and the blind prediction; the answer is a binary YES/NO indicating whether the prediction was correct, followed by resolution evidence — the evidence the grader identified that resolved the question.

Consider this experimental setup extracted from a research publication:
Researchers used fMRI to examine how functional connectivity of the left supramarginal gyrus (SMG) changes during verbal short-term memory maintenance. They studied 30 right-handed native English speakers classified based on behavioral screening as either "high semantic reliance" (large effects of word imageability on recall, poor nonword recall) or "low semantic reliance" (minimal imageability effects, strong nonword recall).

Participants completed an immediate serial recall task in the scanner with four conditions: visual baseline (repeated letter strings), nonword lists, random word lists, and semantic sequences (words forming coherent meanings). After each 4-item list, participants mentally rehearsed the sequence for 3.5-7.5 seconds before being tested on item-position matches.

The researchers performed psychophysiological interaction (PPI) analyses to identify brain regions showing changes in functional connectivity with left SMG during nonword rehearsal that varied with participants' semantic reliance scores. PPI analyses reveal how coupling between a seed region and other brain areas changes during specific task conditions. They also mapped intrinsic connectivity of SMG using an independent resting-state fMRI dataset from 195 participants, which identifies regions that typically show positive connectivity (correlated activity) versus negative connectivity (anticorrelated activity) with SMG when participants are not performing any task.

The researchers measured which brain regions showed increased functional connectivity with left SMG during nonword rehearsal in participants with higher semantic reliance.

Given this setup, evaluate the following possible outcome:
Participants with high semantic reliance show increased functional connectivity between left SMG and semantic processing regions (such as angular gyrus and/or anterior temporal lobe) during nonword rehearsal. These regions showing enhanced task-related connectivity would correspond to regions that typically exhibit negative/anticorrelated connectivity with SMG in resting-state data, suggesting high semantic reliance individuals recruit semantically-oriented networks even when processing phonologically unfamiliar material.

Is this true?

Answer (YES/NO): YES